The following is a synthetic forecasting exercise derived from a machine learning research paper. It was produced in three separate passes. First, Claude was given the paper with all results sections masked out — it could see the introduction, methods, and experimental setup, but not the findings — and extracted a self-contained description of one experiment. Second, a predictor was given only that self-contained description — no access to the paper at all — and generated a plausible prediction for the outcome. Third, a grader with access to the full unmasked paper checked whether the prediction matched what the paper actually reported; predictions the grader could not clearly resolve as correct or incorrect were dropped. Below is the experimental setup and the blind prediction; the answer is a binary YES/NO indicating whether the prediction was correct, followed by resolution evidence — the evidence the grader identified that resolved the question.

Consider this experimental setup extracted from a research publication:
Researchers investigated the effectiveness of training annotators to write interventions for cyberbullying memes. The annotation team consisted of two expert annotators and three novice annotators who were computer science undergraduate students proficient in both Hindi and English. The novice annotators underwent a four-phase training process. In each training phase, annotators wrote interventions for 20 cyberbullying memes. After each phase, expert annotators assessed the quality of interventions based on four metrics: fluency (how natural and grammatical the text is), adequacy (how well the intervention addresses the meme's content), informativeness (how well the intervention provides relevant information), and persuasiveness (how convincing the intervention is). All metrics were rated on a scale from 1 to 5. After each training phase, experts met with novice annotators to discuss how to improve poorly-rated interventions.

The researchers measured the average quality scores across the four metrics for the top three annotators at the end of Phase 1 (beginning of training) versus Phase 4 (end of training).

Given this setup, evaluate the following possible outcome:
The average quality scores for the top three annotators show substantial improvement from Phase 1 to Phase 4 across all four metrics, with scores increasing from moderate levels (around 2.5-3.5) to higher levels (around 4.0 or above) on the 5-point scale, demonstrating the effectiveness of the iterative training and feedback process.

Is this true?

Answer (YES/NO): NO